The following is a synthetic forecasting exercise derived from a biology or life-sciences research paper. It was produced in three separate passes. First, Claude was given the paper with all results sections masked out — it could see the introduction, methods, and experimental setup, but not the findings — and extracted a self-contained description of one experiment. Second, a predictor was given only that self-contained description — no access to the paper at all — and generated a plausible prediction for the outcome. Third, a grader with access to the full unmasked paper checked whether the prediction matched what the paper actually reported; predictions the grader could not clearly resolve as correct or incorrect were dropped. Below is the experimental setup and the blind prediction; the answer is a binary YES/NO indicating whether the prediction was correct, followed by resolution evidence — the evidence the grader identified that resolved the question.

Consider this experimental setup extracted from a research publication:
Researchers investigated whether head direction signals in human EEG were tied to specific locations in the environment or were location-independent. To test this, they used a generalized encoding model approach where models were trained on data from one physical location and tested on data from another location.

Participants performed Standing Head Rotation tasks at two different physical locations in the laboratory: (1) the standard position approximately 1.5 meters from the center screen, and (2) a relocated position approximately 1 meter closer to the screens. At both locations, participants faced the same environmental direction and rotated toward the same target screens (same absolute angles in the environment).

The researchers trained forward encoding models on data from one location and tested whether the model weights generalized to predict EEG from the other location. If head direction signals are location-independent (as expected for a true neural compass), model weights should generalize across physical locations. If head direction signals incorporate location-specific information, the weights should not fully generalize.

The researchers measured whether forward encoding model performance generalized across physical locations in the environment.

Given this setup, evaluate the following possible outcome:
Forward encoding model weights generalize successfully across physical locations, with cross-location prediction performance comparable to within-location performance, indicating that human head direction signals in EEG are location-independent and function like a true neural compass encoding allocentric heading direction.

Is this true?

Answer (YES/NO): NO